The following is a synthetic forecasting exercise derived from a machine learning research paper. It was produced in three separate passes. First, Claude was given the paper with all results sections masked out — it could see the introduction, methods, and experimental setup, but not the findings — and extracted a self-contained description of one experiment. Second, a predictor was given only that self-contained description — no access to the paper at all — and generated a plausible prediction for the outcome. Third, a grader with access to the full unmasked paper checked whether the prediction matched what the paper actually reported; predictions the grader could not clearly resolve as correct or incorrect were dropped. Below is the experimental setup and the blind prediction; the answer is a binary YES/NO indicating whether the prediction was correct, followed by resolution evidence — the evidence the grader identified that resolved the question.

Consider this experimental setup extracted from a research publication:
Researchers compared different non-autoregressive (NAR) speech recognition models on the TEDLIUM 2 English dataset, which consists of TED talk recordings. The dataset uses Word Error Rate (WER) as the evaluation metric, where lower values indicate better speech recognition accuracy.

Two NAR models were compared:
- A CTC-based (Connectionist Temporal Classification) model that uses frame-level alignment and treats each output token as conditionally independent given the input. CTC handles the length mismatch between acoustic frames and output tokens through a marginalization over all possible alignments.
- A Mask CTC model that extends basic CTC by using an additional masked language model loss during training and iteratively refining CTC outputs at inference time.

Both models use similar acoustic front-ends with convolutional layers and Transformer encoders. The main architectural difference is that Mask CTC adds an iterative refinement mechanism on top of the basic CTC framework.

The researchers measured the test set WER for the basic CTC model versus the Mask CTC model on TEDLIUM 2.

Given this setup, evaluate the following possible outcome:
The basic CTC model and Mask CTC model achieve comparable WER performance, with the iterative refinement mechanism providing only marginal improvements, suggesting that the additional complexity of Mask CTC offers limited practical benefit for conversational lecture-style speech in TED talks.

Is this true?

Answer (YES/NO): NO